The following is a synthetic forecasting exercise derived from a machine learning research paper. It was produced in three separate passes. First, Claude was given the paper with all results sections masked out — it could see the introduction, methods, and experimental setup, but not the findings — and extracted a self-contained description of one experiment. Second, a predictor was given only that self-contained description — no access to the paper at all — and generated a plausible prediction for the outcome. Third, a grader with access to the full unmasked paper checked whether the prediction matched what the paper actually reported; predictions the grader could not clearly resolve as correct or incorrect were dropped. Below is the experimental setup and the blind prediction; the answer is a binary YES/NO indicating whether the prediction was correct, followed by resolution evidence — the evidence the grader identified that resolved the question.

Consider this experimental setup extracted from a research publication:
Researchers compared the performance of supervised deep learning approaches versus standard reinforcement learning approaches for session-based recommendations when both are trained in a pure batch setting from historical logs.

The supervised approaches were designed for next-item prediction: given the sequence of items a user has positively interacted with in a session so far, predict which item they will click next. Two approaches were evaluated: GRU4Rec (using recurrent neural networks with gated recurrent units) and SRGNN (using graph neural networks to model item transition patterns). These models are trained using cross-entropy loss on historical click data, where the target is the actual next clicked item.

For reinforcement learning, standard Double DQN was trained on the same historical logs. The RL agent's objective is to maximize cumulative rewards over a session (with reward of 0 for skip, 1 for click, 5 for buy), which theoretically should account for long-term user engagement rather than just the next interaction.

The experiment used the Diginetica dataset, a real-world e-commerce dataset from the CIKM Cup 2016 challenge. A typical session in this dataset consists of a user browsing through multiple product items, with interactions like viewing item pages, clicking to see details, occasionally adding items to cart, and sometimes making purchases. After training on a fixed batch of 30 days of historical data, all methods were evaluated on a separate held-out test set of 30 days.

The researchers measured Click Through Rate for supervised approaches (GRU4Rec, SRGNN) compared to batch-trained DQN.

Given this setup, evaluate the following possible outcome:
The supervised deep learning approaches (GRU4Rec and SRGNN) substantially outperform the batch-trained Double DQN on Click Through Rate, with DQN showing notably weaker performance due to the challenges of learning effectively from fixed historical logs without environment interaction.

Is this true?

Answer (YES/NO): NO